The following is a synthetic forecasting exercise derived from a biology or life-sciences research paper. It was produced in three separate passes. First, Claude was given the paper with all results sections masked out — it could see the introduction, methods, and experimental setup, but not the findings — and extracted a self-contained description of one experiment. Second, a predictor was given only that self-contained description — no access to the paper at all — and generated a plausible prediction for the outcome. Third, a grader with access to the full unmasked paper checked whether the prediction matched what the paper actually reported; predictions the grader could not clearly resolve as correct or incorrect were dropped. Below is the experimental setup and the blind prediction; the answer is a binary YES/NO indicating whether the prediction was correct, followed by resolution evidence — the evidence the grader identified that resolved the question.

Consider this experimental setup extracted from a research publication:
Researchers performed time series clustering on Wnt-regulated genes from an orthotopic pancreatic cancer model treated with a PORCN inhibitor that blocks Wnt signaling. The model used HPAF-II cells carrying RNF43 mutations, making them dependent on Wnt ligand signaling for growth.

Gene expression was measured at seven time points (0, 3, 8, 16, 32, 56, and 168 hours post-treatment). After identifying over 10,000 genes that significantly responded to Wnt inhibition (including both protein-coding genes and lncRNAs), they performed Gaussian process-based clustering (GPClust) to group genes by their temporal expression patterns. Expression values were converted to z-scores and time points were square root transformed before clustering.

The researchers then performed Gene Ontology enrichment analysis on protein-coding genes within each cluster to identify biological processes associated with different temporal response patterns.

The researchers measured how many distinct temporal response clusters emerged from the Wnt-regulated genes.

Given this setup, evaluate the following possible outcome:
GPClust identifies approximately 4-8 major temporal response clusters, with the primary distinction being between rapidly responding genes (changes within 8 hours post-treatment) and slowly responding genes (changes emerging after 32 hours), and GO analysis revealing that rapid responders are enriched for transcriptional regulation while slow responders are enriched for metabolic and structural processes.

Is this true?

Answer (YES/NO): NO